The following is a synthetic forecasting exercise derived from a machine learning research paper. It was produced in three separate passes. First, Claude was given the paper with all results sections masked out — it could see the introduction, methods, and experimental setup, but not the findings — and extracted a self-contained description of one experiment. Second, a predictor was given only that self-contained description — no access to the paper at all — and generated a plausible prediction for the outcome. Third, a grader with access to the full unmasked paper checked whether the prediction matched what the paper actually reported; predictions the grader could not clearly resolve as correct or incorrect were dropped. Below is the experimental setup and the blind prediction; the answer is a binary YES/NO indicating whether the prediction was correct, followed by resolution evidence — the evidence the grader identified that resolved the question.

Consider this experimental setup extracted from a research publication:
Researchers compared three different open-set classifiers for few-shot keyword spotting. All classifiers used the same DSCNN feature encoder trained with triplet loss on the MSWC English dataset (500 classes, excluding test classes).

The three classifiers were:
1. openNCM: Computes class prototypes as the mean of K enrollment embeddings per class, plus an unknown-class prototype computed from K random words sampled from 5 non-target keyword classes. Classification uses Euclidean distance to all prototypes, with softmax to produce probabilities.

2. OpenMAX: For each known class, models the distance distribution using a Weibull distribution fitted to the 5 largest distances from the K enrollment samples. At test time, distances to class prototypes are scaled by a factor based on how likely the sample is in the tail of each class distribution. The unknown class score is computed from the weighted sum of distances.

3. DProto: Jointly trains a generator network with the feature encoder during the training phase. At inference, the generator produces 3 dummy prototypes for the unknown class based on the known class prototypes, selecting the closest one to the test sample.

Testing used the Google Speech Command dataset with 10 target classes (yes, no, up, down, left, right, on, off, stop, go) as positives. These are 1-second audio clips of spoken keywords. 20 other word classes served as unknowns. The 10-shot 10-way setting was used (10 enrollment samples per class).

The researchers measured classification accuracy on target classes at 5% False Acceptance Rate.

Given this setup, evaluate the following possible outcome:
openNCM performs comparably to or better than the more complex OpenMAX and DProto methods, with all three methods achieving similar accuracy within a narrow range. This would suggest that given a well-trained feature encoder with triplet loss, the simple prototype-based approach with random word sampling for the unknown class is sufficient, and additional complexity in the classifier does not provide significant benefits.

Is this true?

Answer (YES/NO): YES